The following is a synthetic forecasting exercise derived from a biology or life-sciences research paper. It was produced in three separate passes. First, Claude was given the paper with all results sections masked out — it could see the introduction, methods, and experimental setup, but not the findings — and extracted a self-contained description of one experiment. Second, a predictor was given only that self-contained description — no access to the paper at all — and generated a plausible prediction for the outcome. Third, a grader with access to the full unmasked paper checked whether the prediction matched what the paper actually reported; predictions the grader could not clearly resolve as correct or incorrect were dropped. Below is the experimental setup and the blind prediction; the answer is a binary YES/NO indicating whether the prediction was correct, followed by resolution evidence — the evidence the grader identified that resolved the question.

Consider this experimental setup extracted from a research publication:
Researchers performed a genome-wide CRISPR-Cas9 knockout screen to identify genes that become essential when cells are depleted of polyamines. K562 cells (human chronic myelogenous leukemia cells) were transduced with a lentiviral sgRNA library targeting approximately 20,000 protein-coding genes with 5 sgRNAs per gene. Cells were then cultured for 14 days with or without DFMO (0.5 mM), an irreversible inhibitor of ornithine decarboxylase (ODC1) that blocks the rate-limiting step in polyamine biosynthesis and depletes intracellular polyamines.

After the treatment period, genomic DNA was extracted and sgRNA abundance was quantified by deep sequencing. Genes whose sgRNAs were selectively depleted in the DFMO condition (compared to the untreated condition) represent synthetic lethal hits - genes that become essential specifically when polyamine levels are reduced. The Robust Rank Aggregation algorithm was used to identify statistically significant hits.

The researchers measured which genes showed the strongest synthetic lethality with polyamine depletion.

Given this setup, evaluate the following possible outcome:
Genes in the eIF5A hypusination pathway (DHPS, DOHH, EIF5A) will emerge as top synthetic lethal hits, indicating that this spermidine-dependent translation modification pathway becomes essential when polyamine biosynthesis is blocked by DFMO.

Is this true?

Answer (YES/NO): NO